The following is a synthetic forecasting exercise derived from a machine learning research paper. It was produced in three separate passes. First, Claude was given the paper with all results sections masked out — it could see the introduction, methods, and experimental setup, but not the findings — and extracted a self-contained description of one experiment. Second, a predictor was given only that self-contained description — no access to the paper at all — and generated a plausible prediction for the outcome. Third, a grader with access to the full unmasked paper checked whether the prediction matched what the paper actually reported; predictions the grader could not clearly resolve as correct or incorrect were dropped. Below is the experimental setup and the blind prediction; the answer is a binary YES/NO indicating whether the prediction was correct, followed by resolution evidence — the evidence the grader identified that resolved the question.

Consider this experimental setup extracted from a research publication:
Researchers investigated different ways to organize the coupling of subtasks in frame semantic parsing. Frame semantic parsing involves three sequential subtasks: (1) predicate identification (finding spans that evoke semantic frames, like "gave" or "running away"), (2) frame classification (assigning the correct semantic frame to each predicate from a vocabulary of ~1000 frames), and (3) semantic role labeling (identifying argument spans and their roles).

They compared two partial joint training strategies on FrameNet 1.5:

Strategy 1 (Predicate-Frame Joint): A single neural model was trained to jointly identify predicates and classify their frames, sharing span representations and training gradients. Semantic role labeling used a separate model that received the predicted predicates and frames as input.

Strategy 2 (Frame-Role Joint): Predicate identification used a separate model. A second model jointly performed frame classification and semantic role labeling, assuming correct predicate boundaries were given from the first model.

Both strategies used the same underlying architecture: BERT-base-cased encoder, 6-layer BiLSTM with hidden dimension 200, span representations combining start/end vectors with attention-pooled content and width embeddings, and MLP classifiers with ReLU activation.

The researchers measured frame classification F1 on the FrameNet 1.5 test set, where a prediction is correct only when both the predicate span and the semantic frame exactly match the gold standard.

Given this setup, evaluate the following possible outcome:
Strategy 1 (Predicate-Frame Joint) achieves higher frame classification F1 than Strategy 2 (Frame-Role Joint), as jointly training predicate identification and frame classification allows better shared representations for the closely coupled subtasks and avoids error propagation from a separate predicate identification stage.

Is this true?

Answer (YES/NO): YES